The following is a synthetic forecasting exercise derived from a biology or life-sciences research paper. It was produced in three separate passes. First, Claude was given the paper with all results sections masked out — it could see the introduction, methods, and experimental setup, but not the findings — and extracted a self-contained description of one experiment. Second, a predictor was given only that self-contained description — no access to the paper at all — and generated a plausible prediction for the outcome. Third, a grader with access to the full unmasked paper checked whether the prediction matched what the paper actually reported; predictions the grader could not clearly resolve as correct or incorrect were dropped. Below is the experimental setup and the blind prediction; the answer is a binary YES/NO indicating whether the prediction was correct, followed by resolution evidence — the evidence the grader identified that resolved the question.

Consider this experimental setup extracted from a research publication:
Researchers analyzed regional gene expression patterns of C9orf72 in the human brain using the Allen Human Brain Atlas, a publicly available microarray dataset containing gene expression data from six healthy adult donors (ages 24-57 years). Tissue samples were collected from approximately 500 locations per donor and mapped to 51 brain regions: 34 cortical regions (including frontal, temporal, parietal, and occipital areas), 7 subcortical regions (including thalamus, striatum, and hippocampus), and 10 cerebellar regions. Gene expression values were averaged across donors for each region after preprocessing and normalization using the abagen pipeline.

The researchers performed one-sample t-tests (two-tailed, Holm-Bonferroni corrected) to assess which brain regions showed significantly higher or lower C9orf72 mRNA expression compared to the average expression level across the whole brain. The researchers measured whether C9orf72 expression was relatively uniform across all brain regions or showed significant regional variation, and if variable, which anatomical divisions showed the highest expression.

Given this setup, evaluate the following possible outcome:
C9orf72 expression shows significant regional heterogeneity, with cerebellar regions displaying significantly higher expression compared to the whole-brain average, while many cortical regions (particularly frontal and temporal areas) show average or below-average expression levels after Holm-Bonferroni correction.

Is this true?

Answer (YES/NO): NO